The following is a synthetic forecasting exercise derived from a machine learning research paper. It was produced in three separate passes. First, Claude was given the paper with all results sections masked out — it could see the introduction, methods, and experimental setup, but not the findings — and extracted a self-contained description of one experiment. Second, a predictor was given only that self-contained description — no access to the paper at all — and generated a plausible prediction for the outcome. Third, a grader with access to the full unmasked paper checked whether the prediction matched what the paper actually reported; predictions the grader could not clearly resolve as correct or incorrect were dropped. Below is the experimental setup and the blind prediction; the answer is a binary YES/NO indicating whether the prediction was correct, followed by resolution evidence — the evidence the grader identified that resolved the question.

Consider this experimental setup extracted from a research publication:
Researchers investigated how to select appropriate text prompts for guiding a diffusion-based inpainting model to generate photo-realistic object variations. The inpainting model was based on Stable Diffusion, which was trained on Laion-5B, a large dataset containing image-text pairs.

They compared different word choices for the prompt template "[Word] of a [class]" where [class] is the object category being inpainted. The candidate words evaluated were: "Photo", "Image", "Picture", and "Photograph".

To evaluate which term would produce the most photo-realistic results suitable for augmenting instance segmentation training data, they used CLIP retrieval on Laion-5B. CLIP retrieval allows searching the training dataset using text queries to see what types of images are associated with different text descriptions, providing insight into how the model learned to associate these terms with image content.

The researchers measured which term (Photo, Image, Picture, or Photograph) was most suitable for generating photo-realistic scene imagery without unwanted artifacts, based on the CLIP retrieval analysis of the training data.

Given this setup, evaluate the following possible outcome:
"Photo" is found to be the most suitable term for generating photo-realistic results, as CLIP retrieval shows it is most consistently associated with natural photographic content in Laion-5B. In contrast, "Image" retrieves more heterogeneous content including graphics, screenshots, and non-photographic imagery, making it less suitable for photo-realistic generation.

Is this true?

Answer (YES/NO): NO